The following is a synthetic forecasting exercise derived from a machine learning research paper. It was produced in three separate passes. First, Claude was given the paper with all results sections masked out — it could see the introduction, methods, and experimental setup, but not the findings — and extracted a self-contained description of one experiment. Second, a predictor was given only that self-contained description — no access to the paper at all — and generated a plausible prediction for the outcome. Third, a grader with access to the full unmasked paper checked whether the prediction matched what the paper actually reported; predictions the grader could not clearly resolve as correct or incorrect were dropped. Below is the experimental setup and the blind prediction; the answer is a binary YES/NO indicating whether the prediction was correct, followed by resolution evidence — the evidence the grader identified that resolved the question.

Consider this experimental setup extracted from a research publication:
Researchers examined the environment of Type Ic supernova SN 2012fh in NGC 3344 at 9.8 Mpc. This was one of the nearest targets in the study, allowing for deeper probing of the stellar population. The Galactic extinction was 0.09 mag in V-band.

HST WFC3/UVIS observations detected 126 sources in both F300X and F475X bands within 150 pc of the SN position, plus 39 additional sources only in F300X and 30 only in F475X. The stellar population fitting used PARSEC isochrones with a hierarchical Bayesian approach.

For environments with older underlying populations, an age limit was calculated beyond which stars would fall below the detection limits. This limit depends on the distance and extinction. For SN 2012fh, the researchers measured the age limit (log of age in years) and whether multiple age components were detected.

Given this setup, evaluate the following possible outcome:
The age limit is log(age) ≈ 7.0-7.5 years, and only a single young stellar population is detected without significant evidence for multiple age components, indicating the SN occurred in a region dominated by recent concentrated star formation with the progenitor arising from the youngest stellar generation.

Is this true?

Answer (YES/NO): NO